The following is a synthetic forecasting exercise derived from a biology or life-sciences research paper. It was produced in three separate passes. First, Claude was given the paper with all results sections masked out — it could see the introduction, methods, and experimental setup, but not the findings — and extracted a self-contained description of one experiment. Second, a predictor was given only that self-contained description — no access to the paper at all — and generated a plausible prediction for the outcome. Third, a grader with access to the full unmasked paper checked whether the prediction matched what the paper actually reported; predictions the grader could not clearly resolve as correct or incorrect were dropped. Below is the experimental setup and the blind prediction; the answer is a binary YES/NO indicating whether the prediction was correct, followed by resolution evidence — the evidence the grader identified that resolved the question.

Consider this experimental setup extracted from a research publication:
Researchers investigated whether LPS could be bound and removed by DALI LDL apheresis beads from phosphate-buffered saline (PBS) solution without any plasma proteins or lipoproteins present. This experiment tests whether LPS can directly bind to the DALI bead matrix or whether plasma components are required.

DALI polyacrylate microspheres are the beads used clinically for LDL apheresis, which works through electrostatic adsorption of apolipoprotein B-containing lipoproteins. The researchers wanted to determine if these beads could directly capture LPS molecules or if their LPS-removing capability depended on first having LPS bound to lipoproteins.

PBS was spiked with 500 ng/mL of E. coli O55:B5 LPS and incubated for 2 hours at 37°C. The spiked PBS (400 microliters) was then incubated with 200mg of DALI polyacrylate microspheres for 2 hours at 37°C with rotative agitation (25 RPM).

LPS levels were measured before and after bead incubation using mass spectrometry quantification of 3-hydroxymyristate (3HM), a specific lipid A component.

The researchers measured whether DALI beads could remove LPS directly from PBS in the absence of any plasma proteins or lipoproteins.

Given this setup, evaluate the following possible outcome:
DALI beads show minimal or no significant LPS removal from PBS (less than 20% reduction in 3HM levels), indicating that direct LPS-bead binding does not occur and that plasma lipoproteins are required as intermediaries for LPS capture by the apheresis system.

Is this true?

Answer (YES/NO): YES